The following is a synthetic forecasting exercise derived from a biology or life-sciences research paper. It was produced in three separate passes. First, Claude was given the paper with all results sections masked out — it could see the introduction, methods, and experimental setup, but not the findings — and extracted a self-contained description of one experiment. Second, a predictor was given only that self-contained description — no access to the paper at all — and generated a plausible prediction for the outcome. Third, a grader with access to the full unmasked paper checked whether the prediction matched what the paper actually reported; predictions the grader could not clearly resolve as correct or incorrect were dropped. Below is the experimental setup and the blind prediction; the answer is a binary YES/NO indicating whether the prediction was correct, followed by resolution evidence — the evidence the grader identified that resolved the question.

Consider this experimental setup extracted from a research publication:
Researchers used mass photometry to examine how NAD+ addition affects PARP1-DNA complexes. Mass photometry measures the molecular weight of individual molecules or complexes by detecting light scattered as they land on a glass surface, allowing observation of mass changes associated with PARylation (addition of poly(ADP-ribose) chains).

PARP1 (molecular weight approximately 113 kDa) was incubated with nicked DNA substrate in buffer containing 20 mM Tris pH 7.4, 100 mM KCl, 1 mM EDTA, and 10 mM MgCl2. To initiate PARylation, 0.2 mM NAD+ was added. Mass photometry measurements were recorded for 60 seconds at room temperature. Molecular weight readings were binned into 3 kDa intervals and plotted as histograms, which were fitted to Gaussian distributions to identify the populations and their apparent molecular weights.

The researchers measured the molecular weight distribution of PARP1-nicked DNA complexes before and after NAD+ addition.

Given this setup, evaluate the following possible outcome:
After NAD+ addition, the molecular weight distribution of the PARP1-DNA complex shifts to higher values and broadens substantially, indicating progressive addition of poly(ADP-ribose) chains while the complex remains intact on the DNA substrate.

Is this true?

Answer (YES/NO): NO